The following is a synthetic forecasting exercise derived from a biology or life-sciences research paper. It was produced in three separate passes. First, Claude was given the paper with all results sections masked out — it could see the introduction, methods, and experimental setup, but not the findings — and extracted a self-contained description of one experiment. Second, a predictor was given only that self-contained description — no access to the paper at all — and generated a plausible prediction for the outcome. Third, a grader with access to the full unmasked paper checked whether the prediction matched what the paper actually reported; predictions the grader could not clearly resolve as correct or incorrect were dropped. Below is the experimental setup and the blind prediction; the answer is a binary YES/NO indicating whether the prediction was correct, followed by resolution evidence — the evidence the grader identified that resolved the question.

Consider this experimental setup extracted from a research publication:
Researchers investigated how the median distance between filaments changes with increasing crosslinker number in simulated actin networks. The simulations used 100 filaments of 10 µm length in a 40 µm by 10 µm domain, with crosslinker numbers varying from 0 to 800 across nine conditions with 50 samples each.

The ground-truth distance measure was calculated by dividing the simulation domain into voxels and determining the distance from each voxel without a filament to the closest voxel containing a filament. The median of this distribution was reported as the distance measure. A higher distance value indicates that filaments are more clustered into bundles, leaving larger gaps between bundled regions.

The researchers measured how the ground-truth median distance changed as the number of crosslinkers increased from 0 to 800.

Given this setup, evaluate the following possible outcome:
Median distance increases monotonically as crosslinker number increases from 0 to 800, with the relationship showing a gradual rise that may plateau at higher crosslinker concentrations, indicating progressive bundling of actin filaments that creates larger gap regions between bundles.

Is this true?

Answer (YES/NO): NO